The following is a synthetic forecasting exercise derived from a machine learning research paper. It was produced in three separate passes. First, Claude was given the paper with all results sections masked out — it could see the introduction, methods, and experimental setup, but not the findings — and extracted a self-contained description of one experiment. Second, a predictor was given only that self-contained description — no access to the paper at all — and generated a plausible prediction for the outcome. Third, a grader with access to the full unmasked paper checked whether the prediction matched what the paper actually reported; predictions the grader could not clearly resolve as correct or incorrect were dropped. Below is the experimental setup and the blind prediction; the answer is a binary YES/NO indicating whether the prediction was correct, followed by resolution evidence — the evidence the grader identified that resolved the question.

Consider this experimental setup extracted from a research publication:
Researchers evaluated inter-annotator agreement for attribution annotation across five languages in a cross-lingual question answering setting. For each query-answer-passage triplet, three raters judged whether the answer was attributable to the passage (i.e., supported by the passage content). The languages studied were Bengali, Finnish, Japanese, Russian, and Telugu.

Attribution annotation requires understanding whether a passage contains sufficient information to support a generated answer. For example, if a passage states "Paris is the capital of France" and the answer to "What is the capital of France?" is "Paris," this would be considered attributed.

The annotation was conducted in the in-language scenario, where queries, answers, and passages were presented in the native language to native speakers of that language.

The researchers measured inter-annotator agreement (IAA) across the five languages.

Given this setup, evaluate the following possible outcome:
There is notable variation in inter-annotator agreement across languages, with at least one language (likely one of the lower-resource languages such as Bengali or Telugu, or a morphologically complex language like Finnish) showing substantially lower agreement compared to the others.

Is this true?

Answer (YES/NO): NO